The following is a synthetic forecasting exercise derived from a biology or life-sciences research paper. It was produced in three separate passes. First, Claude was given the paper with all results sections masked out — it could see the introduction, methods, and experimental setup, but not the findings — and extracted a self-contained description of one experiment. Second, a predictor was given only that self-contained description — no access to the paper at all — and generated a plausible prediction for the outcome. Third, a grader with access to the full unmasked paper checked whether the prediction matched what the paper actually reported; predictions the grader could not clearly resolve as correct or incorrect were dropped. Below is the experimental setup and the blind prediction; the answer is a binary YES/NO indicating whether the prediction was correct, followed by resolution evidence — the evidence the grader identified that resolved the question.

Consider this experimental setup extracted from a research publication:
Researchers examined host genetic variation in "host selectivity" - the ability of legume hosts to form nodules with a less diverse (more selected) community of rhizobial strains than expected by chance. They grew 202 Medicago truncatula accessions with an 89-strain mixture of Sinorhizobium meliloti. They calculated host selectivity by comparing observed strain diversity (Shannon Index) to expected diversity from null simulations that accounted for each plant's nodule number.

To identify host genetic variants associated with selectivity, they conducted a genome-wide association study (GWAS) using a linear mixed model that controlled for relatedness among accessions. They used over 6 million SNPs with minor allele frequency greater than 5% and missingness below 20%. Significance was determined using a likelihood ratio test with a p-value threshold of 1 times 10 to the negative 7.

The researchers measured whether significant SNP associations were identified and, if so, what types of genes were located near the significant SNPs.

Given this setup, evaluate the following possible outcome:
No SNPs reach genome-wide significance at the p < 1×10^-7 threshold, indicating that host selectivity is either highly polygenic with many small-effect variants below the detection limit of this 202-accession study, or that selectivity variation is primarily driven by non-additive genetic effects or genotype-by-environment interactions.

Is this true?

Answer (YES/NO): NO